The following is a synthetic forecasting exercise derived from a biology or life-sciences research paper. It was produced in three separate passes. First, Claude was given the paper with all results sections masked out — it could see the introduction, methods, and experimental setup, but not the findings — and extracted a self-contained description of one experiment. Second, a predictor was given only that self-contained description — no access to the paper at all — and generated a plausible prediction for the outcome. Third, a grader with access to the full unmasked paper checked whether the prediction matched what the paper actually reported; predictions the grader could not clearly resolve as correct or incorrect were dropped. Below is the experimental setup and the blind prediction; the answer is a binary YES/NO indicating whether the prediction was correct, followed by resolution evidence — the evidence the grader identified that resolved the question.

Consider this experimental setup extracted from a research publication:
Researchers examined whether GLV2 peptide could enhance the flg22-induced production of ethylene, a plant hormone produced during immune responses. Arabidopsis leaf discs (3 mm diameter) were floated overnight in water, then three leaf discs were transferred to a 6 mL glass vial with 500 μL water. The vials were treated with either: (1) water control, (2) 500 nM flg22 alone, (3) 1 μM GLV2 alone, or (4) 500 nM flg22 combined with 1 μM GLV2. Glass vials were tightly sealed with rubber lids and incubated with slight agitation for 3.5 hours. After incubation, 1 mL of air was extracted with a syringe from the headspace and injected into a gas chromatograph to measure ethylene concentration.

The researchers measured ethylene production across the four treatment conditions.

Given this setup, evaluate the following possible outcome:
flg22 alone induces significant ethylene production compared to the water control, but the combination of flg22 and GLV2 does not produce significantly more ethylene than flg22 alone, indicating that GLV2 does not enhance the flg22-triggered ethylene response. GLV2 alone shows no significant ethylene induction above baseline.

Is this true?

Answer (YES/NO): NO